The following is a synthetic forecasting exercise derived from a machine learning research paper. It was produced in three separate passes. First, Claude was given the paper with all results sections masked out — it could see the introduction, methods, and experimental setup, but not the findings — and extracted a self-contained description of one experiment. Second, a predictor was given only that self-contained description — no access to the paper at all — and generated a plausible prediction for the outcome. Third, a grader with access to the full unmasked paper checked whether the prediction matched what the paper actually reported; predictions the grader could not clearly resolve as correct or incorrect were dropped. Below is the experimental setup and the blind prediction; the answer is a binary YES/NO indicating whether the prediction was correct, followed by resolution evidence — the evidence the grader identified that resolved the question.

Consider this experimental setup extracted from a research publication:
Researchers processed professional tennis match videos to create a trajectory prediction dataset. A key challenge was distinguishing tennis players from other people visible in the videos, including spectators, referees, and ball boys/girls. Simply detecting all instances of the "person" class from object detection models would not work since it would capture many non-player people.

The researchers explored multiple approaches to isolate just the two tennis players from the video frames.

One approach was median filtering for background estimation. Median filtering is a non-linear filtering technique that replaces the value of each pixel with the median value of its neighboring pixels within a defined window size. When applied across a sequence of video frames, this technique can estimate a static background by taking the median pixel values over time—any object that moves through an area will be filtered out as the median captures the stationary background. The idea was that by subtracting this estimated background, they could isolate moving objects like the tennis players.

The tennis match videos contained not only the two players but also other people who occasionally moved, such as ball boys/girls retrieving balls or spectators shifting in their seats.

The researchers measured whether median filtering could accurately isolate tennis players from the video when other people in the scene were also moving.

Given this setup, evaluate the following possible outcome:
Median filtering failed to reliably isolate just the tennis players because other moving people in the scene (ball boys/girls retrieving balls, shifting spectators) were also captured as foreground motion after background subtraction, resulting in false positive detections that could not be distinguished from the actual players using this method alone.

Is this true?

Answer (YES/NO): NO